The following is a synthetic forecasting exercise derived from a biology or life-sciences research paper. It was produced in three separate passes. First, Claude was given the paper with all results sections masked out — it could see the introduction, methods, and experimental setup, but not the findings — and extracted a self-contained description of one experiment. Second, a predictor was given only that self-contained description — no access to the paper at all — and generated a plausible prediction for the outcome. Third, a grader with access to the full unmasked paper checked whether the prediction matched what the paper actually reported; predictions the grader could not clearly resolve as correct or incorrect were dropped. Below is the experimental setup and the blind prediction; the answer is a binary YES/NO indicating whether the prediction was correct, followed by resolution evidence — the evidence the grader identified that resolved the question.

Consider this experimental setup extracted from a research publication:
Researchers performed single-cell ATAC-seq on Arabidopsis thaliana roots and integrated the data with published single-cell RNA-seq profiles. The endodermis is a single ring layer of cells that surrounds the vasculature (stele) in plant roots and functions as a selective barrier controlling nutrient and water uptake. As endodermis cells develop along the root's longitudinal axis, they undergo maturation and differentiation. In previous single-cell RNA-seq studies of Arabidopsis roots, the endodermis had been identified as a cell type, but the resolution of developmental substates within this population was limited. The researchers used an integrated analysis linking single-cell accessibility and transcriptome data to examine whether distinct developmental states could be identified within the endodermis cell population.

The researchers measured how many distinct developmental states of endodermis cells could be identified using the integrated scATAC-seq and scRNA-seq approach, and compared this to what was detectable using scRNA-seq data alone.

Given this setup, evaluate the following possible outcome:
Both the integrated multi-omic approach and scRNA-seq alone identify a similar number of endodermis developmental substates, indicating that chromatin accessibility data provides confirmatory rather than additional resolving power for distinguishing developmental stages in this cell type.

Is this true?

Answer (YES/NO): NO